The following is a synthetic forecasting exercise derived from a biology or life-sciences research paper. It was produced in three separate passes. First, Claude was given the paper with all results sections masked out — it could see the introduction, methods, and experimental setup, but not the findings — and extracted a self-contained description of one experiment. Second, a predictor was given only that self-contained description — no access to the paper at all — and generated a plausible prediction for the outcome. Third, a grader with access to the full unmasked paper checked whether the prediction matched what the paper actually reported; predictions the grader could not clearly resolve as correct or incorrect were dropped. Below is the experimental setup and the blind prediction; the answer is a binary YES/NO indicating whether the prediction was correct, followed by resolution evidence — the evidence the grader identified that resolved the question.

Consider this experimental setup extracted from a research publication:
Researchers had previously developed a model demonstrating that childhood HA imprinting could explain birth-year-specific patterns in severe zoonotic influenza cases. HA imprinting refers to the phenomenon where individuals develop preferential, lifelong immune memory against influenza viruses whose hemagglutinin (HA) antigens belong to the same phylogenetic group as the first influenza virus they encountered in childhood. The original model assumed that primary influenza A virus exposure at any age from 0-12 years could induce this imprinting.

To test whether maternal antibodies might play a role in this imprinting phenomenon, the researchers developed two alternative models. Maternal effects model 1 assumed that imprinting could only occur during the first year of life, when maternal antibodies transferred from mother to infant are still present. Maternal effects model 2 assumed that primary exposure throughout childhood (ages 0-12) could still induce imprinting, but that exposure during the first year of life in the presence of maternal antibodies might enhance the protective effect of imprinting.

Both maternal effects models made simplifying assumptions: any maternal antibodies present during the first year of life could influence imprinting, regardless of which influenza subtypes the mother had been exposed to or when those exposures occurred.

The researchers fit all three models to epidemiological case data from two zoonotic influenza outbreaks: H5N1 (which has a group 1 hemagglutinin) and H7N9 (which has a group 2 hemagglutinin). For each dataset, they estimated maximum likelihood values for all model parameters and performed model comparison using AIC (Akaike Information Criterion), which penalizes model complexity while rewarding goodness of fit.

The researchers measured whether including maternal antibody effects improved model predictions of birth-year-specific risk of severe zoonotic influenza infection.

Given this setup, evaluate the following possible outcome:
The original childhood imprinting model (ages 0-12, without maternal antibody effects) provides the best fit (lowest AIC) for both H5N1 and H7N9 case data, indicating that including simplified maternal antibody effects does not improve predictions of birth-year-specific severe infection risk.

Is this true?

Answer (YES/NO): YES